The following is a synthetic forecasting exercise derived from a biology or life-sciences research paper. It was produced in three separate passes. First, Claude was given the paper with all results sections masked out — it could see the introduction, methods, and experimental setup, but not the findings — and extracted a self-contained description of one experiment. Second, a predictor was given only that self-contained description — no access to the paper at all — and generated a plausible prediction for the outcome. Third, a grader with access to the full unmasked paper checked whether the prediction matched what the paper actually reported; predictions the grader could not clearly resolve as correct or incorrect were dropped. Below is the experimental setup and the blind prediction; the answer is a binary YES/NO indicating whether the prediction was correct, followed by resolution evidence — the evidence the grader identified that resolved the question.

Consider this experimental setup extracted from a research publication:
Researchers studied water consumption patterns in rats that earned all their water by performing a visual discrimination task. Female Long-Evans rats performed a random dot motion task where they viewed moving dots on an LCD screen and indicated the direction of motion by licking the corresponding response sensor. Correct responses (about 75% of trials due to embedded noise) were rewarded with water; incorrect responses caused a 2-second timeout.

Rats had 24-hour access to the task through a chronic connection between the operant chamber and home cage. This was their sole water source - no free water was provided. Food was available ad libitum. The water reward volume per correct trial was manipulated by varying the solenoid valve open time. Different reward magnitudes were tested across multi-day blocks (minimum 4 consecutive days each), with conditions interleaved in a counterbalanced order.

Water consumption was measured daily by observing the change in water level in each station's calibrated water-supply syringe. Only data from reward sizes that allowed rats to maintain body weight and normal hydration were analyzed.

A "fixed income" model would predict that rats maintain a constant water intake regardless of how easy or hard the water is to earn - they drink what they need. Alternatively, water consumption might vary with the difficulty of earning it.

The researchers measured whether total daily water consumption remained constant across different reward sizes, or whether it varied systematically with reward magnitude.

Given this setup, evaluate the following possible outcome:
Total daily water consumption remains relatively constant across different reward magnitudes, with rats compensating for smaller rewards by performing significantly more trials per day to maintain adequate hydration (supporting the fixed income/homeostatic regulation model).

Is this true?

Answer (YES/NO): NO